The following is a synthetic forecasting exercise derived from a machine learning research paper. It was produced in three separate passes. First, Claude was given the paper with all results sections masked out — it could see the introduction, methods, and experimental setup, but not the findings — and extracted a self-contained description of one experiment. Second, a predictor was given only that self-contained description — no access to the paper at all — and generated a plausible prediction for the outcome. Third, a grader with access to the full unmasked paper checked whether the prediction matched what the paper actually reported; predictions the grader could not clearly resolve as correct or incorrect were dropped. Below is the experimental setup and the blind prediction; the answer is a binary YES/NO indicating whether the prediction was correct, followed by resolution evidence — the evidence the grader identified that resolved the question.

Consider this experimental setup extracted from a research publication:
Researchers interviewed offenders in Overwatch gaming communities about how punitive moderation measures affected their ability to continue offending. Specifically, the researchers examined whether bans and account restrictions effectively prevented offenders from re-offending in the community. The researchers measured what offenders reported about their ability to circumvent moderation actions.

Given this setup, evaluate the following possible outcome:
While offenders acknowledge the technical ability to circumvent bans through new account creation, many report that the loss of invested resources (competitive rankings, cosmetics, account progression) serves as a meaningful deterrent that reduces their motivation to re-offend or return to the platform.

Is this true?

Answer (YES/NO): NO